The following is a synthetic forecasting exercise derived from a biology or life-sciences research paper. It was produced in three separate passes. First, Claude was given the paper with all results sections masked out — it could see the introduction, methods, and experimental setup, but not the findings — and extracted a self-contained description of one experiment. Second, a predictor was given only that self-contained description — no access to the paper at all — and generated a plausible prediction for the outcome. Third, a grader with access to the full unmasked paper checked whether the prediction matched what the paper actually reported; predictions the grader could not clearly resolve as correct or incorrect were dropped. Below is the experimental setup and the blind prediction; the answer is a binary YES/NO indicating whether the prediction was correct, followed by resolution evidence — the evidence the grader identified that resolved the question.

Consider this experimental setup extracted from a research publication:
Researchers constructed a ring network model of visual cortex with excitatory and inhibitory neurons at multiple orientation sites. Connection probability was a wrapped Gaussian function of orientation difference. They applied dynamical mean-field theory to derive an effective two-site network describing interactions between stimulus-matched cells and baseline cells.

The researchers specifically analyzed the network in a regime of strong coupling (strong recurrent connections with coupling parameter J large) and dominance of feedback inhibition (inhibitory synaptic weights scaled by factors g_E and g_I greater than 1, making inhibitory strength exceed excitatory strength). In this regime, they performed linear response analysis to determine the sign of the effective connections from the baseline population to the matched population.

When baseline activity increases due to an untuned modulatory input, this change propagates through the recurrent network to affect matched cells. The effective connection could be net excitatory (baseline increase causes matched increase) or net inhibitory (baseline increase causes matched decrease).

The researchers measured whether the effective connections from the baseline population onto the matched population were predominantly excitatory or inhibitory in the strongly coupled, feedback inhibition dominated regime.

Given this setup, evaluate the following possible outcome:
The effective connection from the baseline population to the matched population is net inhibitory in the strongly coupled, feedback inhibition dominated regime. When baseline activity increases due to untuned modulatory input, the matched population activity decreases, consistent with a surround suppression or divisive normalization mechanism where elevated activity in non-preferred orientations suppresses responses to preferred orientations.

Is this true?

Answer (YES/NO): YES